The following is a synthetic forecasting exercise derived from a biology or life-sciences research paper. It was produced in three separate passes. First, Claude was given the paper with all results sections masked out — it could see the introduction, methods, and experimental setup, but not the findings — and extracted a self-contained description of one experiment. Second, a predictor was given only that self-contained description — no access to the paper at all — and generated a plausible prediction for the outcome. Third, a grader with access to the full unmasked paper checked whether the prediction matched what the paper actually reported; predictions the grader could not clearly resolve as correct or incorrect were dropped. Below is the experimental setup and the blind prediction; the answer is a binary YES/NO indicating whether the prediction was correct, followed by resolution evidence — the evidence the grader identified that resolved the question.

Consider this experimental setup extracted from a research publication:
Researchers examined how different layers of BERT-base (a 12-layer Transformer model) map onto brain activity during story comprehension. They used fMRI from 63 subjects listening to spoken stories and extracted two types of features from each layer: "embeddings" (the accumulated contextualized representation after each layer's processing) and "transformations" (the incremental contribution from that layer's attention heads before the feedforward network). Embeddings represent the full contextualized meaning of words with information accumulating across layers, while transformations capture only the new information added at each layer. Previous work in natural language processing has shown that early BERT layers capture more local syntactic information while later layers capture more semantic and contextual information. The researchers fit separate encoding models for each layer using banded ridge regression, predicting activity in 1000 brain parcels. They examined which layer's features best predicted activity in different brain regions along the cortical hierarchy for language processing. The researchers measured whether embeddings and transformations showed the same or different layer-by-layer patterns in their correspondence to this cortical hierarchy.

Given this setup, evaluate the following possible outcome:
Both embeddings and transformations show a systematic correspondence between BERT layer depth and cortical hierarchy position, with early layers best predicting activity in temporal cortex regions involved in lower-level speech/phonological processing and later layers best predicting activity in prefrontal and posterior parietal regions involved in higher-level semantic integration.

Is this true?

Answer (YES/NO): NO